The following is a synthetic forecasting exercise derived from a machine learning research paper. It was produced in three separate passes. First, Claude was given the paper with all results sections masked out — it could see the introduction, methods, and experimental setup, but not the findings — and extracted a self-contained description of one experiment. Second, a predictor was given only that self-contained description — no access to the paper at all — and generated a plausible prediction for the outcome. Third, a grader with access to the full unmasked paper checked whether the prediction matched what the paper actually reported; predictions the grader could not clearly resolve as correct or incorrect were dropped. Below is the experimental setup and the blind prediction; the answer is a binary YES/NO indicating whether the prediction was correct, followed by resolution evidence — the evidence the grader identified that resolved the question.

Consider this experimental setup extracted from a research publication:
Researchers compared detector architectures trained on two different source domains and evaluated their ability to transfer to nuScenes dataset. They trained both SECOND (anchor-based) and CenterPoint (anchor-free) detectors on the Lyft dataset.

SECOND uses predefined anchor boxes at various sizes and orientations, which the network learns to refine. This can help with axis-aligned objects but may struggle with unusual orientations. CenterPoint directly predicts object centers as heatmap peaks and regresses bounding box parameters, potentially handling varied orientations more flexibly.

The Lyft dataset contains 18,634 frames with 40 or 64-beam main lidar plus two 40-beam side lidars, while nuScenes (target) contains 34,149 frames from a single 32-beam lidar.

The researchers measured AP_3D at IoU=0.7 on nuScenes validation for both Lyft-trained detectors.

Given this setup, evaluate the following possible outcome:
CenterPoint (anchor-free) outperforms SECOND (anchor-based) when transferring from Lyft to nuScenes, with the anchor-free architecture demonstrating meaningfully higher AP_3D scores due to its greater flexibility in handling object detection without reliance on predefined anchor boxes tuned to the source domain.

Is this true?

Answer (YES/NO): NO